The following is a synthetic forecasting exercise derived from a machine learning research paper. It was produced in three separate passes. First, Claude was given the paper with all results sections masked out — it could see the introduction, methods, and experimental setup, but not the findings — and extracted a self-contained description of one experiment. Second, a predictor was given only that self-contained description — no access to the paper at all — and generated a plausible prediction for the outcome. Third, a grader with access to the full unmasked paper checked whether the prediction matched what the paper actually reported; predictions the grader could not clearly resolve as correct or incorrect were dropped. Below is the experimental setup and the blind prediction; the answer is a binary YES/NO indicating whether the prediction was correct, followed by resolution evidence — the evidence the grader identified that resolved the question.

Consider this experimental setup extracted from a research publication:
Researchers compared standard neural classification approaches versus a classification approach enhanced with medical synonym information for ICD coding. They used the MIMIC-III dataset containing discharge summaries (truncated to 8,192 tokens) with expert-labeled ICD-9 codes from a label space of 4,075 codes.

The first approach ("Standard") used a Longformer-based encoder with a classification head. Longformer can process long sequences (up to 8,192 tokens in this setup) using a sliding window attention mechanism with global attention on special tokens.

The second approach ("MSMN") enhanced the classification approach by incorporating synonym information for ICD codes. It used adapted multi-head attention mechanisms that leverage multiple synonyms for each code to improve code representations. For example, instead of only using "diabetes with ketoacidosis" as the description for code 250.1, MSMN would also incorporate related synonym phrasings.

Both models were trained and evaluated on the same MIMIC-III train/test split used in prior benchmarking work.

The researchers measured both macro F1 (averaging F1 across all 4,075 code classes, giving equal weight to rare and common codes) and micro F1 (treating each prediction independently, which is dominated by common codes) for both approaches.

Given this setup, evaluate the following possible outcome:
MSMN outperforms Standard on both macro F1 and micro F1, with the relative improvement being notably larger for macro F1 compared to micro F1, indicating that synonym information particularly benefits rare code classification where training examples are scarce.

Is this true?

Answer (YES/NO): YES